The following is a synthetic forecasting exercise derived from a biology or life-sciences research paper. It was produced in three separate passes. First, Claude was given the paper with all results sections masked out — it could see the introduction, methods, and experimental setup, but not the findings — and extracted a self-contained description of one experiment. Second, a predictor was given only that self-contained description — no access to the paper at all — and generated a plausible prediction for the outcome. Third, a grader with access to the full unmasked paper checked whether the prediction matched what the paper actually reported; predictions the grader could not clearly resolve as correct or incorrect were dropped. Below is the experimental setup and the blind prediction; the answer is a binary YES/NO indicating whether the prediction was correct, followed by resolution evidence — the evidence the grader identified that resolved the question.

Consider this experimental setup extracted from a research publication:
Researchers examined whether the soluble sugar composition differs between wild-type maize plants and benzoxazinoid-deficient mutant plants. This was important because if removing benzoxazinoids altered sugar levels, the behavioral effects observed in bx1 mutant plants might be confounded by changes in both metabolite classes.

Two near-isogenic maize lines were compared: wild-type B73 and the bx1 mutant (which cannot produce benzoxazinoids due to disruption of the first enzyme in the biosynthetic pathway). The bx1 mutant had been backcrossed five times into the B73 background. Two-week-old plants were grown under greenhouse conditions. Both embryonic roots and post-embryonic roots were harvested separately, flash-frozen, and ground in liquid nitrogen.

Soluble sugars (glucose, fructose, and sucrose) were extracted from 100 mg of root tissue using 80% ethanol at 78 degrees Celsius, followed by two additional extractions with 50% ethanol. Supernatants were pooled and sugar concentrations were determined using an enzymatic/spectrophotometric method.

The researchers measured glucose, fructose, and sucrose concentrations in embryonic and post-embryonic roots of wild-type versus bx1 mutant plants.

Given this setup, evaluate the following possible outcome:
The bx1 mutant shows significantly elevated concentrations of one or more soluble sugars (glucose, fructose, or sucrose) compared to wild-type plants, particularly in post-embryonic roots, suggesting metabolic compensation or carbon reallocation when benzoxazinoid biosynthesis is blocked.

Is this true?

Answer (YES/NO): NO